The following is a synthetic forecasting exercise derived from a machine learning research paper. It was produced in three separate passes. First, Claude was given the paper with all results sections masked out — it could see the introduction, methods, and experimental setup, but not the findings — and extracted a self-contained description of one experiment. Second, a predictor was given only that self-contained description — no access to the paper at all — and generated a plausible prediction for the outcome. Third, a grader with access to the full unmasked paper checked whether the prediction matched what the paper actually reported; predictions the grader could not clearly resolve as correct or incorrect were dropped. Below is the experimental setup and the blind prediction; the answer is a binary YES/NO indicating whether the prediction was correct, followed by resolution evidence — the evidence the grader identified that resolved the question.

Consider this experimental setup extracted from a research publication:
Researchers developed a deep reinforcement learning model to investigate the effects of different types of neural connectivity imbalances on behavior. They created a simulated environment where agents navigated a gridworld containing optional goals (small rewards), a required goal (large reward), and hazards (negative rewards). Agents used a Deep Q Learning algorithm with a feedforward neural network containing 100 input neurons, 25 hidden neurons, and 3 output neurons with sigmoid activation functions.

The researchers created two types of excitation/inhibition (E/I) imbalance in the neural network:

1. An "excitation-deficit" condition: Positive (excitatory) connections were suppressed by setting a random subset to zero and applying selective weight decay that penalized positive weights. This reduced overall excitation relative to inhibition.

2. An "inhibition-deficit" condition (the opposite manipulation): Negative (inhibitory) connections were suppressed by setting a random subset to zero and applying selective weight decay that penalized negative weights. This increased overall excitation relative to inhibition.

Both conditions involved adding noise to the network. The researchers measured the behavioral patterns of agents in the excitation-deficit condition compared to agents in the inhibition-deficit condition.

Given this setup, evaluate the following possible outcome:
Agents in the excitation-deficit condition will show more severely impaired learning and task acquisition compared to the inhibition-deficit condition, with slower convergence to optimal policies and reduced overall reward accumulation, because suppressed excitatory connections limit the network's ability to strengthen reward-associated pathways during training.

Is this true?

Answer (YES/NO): NO